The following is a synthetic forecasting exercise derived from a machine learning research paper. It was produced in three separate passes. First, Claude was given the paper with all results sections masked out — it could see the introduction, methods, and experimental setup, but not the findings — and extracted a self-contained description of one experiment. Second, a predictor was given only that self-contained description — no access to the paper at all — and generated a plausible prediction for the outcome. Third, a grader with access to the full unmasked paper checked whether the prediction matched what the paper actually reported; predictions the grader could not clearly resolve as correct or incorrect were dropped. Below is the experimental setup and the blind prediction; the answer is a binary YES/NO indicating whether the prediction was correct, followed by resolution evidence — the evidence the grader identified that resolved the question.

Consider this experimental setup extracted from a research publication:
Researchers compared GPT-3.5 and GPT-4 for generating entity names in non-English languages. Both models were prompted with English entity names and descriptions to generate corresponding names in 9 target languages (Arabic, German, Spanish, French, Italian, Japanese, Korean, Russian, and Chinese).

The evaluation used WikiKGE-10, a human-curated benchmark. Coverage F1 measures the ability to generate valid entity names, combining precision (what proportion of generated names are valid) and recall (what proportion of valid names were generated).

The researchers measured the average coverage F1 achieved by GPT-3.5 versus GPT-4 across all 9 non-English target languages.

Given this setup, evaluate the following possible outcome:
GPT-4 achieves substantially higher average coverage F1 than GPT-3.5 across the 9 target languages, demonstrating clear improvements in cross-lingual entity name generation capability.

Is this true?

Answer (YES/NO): NO